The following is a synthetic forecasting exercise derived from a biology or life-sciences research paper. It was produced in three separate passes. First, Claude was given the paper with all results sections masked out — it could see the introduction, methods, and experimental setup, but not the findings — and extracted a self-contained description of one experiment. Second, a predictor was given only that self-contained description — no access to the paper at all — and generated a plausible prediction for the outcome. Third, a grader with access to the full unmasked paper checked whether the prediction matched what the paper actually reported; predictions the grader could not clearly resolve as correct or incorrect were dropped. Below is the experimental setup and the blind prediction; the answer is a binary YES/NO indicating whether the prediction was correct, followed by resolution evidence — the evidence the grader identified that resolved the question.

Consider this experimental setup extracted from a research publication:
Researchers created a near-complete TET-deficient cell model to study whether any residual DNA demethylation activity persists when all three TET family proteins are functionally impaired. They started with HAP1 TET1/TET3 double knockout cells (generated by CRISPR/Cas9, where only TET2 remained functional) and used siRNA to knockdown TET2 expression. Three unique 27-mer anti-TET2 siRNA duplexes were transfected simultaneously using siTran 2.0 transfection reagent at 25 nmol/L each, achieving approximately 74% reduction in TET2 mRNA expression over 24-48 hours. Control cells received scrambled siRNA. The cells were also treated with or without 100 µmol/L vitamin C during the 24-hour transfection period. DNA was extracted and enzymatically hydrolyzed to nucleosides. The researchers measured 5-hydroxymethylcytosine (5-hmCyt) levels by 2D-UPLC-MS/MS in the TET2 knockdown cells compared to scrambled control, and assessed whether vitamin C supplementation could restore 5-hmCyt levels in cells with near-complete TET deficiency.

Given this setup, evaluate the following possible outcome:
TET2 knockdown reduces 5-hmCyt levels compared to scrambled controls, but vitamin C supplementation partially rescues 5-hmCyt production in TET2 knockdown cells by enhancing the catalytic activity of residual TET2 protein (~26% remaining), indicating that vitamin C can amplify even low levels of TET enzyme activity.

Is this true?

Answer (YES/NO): YES